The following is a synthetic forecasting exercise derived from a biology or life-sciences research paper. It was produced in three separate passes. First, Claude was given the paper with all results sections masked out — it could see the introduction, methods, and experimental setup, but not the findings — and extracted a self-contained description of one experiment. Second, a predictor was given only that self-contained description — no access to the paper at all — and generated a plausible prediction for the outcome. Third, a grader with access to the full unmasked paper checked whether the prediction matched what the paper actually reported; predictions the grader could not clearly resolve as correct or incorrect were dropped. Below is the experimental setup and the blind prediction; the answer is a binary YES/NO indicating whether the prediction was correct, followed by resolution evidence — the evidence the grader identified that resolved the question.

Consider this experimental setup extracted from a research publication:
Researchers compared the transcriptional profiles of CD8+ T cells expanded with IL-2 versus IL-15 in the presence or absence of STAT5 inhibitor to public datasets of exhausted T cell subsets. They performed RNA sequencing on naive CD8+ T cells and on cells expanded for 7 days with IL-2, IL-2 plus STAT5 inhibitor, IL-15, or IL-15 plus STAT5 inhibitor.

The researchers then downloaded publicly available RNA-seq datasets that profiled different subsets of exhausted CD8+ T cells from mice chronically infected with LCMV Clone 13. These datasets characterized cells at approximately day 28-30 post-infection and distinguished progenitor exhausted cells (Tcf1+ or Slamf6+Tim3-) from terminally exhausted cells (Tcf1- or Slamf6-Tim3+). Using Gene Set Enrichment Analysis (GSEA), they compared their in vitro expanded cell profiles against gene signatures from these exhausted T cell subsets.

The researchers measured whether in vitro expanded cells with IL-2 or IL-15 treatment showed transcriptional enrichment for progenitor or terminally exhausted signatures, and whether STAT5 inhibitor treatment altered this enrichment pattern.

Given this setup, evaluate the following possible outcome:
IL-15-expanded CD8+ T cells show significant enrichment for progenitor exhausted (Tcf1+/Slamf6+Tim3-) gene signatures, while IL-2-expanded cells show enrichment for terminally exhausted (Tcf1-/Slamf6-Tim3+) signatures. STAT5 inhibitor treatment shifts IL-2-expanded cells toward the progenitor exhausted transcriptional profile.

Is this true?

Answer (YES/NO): NO